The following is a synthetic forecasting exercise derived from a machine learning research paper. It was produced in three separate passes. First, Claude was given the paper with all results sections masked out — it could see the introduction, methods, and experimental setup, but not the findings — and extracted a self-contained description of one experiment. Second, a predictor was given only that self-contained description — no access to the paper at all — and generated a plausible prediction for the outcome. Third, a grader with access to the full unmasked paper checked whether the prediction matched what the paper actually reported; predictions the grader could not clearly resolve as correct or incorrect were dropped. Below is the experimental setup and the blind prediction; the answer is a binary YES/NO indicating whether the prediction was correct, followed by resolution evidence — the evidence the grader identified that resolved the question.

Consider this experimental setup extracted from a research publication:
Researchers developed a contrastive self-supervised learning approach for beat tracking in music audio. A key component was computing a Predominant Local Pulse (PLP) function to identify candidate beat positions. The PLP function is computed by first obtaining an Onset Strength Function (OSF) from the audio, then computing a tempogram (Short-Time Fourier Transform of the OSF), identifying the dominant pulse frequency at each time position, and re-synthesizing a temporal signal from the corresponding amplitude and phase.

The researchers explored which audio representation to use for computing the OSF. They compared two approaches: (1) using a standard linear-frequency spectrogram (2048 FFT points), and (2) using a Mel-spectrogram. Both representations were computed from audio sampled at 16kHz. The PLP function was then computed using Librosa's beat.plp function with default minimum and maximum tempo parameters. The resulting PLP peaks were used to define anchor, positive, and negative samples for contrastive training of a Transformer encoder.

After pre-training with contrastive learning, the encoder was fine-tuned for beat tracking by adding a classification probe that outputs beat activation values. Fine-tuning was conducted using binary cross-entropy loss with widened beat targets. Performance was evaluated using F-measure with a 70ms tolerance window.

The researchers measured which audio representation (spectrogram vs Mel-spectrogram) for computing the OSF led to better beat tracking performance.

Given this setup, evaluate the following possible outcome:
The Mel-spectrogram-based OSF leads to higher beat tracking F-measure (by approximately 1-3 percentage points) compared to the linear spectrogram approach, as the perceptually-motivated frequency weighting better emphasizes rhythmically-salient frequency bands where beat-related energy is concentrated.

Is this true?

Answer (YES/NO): NO